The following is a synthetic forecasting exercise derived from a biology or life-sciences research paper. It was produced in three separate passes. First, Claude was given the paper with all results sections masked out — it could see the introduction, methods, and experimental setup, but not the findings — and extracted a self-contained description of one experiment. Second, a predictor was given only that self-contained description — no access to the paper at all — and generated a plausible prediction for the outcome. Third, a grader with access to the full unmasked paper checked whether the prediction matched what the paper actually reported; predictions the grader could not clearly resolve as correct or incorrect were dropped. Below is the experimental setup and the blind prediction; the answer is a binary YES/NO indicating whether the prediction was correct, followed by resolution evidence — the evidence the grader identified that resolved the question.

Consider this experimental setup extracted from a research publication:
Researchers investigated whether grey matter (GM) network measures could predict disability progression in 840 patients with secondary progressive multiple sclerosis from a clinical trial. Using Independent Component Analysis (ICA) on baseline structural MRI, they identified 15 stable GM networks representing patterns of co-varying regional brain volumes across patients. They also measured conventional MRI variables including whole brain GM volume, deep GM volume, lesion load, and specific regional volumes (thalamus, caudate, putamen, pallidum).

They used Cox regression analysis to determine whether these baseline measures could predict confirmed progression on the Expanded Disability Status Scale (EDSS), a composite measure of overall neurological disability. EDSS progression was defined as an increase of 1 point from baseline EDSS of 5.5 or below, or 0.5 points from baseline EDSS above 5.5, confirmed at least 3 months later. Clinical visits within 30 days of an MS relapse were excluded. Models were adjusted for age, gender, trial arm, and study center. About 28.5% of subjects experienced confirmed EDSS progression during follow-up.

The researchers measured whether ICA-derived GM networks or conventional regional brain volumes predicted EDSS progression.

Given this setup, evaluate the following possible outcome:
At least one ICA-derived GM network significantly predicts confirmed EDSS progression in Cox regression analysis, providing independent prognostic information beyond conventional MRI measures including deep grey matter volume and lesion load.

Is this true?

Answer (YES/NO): NO